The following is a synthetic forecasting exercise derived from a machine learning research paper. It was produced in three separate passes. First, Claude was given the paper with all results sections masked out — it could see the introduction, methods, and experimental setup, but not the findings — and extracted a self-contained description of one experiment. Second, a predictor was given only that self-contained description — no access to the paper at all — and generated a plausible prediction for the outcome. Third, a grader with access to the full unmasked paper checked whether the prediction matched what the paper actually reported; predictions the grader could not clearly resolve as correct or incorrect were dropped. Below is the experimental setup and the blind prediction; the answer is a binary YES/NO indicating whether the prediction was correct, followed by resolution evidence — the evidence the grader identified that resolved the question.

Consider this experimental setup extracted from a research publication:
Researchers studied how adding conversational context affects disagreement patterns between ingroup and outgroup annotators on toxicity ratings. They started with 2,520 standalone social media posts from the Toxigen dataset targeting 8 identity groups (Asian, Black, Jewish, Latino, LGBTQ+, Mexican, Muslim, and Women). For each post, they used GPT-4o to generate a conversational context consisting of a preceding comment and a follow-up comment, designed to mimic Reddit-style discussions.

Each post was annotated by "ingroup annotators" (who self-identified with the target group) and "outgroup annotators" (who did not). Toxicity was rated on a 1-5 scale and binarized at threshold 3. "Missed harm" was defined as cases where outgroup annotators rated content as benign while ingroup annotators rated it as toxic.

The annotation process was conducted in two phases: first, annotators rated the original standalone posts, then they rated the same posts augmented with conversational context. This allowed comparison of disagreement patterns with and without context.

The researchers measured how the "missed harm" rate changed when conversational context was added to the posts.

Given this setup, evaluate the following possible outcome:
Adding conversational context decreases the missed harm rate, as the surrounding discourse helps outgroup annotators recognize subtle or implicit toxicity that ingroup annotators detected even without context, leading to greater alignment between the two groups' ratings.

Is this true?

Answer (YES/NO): NO